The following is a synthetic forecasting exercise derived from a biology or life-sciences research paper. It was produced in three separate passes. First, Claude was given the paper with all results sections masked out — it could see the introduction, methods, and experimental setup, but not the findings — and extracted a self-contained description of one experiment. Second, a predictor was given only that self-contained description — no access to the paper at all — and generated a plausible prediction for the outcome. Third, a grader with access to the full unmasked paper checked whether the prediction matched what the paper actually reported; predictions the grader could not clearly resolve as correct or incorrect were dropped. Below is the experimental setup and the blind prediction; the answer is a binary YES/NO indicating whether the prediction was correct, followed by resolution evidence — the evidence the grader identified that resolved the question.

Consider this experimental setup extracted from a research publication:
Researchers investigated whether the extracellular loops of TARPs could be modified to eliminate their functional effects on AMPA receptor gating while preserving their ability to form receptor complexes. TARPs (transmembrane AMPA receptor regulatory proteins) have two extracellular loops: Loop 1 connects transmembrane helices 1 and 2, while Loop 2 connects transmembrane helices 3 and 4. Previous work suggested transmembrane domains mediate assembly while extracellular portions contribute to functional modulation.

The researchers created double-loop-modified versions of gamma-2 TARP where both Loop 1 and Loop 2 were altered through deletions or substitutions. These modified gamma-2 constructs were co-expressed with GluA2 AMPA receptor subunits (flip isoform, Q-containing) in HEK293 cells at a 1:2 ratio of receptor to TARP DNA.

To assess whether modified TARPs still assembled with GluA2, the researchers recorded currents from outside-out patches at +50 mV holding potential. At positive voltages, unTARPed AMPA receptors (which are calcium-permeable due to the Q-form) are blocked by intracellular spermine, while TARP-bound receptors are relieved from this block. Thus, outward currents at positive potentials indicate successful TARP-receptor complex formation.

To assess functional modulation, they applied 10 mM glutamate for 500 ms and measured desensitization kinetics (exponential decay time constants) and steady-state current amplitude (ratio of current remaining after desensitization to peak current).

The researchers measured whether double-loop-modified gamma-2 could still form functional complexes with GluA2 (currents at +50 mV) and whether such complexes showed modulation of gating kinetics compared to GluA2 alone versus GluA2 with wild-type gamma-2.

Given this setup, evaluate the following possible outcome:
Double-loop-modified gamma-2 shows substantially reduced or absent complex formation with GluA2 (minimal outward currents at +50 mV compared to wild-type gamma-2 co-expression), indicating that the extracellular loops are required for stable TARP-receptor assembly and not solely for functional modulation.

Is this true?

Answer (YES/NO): NO